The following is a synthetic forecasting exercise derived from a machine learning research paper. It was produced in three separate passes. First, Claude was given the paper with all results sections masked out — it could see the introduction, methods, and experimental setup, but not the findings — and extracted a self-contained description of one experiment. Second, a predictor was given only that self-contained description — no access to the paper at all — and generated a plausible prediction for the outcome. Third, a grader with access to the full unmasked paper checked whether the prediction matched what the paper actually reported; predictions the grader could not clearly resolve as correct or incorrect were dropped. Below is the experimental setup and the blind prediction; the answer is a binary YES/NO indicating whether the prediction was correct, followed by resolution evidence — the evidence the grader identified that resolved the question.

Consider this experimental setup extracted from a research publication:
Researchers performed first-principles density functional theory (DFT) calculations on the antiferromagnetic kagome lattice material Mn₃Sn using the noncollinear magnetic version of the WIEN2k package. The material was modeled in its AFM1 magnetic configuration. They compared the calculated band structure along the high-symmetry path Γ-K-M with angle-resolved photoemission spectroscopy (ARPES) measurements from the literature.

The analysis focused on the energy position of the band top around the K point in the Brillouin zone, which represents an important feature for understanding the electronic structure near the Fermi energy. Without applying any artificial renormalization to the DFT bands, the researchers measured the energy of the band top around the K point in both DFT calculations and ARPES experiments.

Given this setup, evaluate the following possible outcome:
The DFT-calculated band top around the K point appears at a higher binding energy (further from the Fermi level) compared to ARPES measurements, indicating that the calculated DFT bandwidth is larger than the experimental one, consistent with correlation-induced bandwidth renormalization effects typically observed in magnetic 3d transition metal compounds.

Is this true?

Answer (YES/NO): YES